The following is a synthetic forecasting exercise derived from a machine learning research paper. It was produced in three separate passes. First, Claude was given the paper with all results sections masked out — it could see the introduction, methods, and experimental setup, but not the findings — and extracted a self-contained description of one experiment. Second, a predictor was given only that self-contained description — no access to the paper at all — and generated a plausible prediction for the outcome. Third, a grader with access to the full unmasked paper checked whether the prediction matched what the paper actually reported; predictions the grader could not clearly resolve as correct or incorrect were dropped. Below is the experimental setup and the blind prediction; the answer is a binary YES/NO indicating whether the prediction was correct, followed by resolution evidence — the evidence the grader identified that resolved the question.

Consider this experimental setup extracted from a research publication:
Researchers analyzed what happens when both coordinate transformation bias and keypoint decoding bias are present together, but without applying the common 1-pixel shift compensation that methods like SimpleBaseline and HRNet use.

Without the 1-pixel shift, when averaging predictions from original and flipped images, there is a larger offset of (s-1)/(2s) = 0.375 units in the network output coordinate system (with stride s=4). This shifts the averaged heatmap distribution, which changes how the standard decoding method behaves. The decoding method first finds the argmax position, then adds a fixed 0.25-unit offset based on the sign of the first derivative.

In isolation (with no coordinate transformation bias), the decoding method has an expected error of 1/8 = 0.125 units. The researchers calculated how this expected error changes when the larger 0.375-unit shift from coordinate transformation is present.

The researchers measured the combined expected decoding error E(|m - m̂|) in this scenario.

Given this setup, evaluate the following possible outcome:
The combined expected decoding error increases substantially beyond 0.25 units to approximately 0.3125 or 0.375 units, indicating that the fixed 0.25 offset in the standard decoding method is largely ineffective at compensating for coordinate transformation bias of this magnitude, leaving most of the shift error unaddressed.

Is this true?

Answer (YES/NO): YES